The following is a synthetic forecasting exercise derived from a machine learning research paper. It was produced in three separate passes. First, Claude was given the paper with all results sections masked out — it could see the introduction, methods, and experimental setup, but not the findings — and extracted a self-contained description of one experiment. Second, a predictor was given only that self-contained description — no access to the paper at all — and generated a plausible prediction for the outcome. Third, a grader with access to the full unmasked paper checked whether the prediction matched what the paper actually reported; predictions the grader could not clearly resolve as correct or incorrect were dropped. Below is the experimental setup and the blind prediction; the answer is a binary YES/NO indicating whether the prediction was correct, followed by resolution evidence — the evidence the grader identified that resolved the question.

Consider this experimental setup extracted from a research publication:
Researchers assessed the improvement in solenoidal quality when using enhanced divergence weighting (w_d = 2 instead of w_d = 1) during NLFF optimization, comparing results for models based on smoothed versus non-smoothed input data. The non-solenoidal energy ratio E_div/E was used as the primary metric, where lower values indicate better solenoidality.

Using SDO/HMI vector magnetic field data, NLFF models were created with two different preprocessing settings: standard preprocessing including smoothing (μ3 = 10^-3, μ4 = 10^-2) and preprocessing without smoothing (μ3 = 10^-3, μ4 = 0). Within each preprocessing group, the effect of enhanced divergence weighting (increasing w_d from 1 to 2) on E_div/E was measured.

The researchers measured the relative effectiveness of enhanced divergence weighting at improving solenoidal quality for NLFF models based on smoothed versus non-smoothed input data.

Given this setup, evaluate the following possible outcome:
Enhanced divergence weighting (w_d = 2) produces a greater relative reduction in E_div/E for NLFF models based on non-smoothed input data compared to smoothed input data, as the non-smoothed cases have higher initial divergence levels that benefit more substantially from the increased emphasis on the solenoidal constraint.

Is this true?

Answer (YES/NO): YES